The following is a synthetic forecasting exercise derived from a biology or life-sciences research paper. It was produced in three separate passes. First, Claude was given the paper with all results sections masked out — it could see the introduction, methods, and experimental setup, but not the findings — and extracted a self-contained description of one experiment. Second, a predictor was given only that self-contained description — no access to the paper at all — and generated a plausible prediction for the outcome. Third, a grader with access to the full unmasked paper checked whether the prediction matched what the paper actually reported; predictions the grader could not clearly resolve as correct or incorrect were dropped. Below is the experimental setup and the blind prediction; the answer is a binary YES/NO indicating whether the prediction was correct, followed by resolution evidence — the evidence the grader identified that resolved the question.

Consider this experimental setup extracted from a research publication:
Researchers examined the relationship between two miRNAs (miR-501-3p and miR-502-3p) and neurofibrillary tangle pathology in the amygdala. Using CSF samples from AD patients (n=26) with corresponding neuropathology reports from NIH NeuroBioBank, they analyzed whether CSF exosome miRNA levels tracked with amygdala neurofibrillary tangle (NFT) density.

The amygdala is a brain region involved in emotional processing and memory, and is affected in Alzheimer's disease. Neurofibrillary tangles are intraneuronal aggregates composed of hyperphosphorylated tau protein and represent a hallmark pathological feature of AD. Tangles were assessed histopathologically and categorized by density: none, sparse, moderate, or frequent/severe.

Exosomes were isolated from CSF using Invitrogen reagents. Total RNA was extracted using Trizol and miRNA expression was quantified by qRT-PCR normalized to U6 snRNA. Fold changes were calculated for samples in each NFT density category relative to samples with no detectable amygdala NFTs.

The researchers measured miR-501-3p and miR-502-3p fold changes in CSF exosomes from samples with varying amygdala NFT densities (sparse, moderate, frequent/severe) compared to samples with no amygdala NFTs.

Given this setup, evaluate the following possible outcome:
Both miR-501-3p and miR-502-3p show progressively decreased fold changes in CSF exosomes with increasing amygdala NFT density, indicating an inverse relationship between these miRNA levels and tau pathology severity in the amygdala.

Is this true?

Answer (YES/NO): NO